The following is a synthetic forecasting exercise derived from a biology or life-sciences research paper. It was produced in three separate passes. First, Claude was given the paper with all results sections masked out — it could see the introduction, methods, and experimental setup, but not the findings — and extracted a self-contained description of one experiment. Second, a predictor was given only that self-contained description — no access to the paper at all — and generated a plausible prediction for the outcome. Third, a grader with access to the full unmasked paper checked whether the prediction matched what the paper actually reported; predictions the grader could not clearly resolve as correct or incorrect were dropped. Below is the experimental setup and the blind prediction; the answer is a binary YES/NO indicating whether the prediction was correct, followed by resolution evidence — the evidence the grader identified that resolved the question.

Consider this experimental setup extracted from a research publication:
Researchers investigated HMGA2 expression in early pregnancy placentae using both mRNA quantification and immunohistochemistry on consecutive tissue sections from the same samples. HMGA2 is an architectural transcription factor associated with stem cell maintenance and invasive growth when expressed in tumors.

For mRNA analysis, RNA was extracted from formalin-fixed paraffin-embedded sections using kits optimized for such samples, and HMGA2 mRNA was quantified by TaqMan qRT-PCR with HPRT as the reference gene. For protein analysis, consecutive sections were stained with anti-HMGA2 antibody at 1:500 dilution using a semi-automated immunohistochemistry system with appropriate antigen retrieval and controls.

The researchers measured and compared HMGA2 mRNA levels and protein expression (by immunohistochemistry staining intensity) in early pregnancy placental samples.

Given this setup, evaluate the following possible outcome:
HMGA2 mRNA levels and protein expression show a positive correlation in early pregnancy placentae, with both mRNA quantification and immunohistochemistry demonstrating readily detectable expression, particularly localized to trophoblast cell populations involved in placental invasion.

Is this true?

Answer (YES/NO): NO